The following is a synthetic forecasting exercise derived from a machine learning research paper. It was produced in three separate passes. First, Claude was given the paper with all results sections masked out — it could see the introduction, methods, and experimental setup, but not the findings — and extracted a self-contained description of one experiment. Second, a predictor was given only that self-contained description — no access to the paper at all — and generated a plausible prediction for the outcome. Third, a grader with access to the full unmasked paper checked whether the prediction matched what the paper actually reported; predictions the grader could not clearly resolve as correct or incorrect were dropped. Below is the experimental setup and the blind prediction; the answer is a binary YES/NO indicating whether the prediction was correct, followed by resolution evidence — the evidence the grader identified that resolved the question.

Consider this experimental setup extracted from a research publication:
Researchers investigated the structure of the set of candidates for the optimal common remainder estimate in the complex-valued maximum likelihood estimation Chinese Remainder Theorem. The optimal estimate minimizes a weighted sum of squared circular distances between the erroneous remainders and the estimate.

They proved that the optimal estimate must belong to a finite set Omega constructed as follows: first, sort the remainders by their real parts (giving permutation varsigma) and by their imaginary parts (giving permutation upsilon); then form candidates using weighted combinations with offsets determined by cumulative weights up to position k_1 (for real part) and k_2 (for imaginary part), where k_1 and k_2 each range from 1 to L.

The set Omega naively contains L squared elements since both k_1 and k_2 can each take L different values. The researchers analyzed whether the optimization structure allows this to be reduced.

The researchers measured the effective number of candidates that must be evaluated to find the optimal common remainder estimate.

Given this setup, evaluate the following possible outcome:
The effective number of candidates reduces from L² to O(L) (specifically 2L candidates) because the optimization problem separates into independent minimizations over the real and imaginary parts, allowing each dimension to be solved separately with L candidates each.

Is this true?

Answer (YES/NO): YES